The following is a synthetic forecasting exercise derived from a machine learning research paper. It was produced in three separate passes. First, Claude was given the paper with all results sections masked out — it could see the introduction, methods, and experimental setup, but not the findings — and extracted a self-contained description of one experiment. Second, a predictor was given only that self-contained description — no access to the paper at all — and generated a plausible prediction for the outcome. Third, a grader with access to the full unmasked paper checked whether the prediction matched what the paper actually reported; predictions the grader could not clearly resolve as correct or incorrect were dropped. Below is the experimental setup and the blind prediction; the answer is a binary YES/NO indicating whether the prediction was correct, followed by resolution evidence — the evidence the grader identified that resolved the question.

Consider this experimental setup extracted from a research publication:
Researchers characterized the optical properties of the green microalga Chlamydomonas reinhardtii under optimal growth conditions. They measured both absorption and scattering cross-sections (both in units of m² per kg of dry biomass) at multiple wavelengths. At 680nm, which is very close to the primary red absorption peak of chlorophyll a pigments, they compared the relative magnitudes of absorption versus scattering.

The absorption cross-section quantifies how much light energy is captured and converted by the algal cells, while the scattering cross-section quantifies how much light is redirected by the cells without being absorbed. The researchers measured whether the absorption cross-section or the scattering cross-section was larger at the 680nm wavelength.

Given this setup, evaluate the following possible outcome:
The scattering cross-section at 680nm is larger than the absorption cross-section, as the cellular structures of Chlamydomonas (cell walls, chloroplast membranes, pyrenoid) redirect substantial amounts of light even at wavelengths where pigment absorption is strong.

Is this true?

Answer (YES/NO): YES